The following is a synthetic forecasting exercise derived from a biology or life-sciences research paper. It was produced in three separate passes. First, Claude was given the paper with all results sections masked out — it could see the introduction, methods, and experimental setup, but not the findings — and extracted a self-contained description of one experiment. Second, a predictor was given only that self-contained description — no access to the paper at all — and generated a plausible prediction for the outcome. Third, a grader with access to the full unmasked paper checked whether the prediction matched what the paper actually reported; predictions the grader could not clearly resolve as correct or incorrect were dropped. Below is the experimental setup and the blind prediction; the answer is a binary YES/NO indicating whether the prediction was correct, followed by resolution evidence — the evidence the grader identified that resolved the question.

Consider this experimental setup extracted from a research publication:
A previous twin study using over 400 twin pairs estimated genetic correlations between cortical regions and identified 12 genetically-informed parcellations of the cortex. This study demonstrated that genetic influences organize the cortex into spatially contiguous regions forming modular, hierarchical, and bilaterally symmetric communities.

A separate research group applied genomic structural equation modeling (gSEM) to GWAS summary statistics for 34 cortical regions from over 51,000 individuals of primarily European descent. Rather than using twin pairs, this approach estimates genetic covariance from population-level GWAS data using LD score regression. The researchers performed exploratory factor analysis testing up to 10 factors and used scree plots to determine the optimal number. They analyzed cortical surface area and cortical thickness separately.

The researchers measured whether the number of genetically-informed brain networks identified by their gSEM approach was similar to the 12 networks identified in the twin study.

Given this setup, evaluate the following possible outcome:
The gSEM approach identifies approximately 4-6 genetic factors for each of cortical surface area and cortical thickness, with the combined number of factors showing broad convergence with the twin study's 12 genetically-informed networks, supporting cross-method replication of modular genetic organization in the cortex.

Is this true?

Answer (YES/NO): YES